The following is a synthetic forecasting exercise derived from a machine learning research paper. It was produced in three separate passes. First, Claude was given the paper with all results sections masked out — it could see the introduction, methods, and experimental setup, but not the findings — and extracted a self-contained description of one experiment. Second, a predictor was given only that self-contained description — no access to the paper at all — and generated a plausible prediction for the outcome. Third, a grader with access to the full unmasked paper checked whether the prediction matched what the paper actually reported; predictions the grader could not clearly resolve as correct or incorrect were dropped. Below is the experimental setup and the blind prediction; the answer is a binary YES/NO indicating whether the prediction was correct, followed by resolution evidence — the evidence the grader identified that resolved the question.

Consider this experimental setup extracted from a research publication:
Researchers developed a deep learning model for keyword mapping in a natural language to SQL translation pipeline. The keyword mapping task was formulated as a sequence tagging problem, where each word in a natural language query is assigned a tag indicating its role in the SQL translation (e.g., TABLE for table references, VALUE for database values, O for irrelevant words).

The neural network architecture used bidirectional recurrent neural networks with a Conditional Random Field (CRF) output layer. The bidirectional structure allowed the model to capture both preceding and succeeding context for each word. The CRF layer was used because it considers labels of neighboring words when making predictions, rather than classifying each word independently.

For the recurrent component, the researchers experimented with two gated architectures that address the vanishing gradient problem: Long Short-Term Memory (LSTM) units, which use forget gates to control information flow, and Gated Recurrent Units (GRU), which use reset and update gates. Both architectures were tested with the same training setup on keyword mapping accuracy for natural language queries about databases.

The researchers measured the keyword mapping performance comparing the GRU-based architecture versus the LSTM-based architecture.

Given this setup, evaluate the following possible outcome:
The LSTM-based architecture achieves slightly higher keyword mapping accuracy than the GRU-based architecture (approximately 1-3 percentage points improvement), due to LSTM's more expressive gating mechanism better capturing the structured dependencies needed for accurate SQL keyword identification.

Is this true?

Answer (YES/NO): NO